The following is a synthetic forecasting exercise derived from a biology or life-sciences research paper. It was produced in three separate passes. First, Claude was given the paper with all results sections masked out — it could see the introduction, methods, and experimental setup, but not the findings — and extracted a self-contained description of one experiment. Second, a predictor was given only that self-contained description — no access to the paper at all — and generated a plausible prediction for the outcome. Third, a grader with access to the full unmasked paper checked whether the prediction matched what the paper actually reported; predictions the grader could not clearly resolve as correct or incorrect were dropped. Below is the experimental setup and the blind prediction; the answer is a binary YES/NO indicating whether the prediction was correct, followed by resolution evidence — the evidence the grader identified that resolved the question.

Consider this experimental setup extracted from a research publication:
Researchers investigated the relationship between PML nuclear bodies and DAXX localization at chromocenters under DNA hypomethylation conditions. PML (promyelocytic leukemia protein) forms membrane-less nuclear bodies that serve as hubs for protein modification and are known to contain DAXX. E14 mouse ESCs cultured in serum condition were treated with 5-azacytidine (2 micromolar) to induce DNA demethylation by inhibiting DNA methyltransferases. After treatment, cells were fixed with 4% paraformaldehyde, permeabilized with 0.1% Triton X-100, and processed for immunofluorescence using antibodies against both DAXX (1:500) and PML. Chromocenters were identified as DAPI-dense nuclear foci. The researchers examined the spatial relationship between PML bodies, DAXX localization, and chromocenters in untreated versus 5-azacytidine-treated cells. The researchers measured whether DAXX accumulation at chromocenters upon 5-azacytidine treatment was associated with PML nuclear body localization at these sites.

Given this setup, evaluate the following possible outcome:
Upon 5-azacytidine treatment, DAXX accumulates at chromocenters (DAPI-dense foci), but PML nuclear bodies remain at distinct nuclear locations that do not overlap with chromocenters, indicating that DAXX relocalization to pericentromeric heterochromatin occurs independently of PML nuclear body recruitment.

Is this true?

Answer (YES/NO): NO